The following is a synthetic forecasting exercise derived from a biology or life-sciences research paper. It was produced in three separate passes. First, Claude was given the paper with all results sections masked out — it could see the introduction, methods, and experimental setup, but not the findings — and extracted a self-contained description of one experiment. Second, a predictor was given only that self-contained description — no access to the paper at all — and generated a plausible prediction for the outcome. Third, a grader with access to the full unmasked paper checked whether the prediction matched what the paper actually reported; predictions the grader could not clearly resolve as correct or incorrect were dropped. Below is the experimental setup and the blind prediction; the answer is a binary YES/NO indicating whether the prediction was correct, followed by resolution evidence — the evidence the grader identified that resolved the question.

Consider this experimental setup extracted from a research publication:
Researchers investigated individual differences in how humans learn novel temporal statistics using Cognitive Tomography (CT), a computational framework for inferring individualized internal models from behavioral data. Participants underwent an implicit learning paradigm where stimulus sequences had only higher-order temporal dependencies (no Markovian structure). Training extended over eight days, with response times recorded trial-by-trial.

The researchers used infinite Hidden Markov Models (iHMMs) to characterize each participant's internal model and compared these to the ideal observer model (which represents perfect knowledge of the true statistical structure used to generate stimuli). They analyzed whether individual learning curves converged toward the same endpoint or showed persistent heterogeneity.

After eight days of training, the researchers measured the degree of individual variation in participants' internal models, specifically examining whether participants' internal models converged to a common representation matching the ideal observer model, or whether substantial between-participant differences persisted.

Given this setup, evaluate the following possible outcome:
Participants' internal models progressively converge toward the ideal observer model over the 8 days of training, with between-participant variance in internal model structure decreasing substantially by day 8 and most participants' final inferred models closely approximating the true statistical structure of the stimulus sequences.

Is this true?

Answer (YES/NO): NO